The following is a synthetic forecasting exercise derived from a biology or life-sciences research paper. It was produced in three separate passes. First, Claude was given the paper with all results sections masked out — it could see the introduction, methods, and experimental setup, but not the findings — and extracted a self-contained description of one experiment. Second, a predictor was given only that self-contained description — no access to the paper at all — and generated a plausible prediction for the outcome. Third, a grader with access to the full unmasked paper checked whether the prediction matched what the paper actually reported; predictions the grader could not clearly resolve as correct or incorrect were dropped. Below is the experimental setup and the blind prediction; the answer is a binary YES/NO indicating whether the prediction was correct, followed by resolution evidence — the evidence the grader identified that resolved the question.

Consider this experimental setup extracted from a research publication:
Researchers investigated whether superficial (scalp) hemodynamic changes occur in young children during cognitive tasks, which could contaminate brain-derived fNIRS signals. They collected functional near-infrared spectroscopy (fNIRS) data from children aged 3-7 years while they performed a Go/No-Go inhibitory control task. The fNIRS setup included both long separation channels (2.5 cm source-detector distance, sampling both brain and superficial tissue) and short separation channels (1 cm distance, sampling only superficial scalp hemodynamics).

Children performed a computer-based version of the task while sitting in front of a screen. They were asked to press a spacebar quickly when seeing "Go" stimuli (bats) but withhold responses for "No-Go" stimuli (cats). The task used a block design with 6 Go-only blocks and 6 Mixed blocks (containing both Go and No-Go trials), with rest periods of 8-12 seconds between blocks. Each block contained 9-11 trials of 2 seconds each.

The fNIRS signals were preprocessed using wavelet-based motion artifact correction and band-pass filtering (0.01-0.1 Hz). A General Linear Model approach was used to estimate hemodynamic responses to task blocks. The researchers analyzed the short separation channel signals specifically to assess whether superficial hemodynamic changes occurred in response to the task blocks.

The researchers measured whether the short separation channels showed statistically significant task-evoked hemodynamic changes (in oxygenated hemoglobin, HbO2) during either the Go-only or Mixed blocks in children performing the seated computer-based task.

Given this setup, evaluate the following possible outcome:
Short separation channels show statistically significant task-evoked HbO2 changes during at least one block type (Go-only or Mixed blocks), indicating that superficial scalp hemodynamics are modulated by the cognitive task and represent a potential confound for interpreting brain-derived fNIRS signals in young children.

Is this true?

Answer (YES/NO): YES